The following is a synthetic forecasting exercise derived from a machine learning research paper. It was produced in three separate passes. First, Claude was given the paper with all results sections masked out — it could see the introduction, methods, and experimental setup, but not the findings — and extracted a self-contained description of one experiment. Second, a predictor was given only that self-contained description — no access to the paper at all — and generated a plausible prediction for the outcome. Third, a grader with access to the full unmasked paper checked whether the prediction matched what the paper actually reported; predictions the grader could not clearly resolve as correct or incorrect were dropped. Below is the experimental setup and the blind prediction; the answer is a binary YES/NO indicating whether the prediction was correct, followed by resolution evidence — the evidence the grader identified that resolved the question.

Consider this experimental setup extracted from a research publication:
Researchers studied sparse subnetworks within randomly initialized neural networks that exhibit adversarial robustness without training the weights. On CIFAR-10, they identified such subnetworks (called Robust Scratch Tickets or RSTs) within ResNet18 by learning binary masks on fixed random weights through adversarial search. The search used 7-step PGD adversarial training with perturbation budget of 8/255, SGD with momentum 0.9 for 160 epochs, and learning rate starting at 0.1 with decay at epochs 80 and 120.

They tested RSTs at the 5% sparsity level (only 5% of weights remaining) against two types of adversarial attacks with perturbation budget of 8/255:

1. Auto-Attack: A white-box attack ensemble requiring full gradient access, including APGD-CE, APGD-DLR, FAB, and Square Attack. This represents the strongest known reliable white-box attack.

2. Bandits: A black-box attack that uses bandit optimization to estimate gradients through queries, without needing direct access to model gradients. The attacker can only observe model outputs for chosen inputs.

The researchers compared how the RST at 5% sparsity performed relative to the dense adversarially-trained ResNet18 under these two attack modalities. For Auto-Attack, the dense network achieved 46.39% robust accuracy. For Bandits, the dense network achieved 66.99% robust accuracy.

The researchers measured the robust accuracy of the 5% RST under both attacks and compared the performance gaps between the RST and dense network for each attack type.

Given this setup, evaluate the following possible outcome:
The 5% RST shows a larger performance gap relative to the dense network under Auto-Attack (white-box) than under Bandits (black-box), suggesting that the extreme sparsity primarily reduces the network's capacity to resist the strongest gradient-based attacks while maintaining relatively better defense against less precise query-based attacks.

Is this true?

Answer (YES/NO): NO